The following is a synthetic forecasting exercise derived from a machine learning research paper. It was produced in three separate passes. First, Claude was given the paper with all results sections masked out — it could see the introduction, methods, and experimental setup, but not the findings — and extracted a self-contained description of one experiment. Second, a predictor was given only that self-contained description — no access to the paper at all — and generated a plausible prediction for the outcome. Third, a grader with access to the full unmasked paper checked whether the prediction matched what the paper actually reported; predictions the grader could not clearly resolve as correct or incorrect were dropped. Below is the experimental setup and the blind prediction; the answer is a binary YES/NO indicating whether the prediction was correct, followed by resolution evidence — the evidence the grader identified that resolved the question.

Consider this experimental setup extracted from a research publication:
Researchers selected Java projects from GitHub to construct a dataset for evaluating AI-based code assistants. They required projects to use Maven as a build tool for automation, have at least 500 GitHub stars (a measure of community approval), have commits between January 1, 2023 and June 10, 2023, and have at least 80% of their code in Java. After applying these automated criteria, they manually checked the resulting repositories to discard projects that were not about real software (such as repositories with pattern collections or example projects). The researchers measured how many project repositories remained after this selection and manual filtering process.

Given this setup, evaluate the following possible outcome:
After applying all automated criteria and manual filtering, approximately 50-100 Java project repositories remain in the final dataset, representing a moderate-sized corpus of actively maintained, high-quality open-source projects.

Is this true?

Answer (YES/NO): NO